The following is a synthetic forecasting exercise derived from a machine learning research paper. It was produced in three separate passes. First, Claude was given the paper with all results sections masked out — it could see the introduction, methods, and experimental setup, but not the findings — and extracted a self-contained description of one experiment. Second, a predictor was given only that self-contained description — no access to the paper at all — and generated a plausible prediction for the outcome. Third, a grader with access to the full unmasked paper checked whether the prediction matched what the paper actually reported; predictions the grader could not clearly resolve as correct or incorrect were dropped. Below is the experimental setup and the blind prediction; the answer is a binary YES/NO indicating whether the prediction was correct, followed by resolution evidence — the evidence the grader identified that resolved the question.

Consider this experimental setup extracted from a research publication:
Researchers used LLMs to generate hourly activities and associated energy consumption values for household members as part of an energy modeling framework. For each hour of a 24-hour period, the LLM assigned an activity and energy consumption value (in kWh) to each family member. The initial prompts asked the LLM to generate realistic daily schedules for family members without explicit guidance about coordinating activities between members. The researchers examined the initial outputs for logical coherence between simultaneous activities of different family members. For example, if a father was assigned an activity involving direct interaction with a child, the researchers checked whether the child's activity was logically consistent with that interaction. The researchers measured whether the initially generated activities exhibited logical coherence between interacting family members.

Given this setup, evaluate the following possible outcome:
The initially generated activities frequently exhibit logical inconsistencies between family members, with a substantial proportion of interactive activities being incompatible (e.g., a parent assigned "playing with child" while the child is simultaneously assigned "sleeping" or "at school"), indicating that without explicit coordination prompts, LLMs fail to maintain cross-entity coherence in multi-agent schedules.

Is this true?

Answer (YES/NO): NO